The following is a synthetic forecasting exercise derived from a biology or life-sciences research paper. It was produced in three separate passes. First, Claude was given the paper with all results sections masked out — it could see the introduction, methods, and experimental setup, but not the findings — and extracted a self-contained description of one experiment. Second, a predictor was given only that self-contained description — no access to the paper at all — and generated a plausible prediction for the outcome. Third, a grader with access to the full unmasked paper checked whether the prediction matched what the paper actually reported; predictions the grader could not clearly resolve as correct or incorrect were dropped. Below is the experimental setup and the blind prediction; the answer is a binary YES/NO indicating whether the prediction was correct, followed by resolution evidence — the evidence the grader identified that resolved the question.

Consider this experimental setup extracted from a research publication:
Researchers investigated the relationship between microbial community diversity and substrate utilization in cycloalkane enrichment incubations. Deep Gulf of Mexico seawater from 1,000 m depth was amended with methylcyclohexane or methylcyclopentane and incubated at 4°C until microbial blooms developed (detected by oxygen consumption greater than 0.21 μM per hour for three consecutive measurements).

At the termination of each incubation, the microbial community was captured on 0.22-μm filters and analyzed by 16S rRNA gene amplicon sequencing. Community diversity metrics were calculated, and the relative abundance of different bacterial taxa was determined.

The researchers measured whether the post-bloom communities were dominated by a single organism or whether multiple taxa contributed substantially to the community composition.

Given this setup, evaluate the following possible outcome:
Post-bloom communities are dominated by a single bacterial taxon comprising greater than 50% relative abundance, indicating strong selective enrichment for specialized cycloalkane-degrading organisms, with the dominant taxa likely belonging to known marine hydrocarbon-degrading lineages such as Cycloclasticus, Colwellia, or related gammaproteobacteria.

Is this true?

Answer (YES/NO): NO